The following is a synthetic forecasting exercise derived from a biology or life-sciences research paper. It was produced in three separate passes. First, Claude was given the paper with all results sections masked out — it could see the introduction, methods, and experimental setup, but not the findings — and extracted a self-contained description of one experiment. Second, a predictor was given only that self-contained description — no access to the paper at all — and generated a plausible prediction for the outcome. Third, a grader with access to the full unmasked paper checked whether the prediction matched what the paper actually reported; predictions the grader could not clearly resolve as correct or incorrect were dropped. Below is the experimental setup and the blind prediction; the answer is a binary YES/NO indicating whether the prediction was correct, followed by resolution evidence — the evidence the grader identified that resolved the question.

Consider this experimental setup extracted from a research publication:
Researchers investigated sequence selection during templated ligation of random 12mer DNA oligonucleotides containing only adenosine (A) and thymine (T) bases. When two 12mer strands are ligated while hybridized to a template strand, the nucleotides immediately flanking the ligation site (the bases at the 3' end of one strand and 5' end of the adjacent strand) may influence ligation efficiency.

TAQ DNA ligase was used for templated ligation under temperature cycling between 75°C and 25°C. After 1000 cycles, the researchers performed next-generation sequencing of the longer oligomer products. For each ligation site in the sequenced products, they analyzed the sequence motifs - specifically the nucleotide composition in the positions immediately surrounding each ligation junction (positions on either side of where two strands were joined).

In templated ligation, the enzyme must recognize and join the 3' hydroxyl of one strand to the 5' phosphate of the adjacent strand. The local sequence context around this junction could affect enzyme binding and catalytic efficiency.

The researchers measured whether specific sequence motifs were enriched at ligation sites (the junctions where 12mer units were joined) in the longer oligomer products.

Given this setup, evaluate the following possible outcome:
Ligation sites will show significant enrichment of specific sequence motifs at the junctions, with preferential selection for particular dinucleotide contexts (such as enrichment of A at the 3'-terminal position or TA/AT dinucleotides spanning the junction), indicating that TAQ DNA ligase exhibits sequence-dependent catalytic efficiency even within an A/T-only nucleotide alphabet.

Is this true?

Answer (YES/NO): YES